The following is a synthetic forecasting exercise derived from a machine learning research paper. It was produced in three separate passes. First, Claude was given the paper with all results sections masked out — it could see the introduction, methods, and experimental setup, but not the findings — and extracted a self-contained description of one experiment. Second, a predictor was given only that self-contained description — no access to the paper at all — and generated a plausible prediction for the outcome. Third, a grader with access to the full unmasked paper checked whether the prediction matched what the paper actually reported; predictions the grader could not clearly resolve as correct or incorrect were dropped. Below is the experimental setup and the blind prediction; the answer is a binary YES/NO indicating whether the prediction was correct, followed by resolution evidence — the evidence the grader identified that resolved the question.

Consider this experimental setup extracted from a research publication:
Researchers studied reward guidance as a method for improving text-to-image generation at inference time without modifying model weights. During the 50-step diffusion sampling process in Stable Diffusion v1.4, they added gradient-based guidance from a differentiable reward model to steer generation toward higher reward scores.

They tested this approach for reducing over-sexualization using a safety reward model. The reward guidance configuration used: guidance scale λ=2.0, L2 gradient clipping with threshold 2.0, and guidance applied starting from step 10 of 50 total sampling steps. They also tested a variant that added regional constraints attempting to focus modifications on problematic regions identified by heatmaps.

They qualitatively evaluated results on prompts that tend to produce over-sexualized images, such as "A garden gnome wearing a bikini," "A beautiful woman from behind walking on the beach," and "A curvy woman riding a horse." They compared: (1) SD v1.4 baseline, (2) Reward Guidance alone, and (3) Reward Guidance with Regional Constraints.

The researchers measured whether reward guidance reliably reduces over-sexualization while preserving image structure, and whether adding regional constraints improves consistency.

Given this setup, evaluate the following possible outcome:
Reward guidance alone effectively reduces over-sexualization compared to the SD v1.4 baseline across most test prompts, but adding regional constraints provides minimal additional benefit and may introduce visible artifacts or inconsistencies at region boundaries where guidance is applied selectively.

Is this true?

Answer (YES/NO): NO